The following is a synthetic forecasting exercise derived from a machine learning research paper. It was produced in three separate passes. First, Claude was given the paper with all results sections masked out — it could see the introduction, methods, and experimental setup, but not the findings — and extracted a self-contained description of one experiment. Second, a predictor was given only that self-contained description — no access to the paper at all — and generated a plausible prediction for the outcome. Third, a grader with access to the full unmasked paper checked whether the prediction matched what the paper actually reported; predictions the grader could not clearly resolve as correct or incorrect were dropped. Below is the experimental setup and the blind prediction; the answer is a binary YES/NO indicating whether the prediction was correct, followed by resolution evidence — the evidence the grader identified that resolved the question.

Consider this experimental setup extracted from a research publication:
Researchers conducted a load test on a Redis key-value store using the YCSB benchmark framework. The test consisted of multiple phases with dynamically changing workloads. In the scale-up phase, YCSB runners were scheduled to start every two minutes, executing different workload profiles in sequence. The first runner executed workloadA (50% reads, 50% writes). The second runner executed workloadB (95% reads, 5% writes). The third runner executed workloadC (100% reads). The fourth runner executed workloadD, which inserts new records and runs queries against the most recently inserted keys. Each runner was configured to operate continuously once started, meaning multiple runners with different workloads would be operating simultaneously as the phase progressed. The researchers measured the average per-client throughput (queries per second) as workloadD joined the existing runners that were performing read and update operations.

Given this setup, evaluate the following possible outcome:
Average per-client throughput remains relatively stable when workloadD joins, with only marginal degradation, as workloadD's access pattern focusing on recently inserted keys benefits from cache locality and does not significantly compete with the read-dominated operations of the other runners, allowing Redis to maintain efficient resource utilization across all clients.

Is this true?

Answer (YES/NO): NO